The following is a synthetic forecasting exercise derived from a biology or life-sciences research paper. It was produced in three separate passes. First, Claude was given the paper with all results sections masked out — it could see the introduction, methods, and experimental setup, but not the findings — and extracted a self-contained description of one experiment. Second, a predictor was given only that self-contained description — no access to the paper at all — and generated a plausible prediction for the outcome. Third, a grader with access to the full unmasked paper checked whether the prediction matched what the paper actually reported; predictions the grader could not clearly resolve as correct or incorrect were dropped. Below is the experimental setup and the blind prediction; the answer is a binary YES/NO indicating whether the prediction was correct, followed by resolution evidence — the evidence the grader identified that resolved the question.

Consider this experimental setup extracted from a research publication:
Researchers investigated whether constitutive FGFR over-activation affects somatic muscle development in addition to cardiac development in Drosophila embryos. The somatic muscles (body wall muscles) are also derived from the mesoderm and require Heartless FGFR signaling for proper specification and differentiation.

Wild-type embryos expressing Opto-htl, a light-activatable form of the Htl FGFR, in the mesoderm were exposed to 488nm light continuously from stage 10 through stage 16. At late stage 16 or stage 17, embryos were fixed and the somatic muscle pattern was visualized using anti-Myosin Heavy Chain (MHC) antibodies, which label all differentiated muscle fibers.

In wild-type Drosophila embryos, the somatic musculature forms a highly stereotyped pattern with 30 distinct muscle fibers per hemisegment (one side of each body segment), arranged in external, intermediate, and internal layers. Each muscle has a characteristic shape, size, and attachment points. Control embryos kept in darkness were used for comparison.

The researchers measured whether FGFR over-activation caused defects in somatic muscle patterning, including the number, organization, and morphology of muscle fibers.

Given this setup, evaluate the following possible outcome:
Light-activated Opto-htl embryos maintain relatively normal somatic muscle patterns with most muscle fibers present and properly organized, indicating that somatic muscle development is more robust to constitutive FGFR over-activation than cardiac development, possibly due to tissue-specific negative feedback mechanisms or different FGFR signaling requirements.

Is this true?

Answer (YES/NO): NO